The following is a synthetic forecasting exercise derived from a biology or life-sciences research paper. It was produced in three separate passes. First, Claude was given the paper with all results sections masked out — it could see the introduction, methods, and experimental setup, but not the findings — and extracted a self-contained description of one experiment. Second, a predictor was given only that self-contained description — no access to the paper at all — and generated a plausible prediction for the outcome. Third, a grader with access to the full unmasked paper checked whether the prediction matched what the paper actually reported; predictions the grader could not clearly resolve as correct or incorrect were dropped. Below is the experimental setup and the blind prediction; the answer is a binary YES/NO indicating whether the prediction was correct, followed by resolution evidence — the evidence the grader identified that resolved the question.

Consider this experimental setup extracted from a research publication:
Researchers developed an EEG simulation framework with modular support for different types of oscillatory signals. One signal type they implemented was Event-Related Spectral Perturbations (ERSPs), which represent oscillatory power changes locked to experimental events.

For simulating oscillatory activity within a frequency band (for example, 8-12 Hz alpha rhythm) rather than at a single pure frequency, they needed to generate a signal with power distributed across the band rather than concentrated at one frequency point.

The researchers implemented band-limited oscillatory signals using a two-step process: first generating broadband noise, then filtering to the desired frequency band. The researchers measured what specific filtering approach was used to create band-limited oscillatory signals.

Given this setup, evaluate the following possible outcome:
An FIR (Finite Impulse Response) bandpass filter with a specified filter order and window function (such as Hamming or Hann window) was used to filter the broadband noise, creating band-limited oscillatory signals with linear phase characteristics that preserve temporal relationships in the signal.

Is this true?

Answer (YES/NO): NO